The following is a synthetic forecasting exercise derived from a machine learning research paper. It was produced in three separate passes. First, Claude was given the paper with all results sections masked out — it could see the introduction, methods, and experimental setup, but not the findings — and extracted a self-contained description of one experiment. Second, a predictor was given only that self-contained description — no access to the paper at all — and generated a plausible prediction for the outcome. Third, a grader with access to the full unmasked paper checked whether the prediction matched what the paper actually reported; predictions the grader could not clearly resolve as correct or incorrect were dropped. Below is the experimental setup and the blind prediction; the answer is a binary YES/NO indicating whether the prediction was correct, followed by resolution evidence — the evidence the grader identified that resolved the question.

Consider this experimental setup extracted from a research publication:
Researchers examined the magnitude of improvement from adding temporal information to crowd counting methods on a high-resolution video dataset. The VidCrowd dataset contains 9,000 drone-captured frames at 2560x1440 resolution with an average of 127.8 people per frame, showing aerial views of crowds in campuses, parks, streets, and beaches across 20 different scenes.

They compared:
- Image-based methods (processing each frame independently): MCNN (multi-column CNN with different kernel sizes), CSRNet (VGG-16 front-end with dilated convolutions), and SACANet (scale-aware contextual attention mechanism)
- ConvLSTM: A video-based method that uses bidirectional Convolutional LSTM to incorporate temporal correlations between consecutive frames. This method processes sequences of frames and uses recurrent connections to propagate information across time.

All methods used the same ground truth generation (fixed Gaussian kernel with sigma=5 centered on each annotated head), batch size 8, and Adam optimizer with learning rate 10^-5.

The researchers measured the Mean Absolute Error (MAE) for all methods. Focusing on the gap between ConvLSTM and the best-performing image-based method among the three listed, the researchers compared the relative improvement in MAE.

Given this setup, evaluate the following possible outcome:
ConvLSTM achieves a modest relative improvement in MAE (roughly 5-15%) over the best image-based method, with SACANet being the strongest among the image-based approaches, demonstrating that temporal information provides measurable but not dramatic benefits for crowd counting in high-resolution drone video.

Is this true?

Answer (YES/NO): YES